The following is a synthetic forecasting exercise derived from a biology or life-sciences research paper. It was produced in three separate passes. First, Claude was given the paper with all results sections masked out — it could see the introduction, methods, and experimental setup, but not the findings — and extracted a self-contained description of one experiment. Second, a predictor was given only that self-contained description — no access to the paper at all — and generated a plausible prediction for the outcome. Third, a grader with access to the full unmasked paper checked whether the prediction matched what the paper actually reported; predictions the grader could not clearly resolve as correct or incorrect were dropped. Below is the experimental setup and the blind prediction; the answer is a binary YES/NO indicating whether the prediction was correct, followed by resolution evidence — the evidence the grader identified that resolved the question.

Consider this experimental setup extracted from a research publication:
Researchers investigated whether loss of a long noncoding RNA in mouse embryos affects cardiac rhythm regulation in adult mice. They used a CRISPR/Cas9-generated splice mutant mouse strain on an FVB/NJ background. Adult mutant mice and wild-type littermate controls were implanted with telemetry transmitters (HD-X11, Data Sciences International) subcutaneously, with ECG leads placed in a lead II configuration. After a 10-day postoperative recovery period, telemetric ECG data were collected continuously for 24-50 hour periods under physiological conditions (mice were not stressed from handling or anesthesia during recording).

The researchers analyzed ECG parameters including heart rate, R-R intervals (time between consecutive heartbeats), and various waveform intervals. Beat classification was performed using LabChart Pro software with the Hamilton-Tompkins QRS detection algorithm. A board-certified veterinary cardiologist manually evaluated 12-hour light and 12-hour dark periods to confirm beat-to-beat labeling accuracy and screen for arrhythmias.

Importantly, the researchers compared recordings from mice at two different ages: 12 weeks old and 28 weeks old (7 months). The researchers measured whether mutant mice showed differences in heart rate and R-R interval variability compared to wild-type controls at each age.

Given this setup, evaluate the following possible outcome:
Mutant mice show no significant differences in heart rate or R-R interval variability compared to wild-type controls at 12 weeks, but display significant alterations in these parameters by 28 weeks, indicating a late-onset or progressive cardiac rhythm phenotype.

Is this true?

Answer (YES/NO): YES